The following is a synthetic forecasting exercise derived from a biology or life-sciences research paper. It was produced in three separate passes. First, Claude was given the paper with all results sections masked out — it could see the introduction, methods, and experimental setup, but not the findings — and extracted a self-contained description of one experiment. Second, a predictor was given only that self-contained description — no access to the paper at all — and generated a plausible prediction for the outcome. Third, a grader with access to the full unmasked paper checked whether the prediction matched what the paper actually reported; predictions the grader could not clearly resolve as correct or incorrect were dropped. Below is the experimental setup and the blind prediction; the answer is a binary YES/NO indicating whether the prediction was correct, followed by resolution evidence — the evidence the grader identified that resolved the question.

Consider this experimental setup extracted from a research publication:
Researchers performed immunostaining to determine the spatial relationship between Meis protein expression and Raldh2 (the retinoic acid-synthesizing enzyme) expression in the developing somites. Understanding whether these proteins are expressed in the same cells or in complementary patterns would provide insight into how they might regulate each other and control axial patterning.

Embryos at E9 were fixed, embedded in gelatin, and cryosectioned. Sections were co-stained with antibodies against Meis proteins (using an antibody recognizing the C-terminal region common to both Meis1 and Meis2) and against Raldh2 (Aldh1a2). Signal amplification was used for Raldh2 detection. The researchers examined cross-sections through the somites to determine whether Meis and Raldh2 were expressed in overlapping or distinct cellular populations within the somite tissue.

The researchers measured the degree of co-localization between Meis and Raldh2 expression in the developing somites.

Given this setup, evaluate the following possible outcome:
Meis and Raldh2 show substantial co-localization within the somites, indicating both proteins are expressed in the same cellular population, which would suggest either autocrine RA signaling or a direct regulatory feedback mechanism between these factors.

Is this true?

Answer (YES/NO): YES